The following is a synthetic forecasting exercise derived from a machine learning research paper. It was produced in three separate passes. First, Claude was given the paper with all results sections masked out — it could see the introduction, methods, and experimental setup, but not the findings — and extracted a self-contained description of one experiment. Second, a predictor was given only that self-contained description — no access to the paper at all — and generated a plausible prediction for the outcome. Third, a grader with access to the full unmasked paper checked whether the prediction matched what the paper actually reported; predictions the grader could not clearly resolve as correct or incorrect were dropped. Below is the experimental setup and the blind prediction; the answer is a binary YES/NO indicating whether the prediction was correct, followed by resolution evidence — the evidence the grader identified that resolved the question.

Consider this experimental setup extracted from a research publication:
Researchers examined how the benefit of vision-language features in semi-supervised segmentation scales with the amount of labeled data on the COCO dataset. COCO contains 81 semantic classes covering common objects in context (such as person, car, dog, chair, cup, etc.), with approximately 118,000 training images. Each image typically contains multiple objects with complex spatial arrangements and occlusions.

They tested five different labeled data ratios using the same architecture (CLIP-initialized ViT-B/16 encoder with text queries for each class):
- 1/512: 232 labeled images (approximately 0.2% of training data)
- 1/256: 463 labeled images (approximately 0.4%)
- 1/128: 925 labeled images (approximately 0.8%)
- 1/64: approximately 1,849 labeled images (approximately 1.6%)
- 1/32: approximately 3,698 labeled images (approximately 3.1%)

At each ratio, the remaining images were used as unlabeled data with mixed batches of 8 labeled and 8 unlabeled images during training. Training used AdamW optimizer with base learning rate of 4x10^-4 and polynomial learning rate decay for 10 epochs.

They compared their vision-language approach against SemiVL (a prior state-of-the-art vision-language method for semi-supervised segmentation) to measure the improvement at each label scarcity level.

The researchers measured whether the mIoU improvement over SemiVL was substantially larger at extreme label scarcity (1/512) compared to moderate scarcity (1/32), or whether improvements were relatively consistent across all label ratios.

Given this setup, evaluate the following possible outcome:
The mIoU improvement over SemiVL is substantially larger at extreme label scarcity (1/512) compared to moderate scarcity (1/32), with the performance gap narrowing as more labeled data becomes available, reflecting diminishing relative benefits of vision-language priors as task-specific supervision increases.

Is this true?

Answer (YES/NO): YES